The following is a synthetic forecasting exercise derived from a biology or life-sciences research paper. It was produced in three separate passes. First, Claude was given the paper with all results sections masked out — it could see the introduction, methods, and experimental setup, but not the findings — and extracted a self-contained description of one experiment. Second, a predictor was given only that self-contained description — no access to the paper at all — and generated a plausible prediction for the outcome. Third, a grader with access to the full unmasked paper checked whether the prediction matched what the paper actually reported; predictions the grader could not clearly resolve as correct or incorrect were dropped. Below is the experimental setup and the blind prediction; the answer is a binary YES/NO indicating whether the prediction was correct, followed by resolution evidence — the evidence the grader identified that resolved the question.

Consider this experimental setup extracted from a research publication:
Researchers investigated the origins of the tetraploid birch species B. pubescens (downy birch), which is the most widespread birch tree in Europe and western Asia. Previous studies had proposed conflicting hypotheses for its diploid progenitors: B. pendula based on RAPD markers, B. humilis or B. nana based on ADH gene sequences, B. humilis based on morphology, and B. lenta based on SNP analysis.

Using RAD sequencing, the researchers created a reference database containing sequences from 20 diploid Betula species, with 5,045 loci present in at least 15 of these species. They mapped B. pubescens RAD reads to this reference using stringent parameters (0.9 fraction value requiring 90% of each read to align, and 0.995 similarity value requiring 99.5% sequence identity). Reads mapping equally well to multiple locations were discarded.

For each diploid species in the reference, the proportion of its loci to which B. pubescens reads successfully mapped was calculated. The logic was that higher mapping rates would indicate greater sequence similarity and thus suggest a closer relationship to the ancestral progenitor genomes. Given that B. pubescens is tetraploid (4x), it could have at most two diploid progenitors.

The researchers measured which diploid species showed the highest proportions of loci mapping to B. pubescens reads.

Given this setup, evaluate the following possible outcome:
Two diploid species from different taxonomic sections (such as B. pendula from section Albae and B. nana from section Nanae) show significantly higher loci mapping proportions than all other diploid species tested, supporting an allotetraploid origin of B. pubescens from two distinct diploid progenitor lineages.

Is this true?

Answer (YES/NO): NO